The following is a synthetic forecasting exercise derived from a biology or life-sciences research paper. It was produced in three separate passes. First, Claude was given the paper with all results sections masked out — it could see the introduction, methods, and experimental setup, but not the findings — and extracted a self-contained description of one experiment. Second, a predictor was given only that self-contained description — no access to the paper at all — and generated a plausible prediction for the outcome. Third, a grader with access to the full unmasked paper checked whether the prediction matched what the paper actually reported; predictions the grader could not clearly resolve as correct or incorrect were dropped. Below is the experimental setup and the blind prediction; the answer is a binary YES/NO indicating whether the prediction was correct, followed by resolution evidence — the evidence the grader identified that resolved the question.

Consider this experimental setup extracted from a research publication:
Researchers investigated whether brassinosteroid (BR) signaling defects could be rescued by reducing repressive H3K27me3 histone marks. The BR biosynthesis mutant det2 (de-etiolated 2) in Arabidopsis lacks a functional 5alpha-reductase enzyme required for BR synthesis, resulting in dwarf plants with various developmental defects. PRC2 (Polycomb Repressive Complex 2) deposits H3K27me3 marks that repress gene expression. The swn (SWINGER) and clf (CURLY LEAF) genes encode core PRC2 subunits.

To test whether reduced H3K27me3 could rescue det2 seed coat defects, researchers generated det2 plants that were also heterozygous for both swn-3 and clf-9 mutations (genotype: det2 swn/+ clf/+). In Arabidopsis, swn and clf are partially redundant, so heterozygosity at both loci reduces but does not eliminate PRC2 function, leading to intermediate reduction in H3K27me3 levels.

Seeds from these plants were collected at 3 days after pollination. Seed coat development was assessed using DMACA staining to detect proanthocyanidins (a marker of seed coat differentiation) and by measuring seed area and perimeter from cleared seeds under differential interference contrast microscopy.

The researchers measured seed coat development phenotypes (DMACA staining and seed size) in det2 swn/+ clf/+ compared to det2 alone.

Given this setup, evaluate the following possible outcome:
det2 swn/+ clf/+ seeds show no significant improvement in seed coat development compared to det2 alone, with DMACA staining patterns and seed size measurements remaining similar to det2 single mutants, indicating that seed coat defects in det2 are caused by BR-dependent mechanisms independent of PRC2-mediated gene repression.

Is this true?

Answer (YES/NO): YES